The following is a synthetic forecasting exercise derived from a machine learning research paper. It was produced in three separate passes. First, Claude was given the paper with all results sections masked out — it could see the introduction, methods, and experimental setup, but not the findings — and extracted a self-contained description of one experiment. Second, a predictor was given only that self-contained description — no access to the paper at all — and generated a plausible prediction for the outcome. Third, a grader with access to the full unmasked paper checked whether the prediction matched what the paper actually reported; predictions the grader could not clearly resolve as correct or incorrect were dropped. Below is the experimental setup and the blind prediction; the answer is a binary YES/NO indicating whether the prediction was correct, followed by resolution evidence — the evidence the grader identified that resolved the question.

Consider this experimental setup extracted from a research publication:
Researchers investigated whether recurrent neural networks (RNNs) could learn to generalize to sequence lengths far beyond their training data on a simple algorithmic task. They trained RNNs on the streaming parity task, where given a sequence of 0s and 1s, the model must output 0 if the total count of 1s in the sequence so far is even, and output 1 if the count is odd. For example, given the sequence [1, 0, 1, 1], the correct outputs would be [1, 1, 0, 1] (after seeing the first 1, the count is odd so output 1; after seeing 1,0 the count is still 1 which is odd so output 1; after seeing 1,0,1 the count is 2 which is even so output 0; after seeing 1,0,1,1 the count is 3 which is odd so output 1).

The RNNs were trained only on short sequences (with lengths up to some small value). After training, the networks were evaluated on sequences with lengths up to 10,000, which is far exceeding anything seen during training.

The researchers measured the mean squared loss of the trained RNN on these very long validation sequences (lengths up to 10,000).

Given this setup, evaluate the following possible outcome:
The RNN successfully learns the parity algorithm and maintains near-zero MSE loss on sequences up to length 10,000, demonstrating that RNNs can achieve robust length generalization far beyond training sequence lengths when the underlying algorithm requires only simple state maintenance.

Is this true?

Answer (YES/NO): YES